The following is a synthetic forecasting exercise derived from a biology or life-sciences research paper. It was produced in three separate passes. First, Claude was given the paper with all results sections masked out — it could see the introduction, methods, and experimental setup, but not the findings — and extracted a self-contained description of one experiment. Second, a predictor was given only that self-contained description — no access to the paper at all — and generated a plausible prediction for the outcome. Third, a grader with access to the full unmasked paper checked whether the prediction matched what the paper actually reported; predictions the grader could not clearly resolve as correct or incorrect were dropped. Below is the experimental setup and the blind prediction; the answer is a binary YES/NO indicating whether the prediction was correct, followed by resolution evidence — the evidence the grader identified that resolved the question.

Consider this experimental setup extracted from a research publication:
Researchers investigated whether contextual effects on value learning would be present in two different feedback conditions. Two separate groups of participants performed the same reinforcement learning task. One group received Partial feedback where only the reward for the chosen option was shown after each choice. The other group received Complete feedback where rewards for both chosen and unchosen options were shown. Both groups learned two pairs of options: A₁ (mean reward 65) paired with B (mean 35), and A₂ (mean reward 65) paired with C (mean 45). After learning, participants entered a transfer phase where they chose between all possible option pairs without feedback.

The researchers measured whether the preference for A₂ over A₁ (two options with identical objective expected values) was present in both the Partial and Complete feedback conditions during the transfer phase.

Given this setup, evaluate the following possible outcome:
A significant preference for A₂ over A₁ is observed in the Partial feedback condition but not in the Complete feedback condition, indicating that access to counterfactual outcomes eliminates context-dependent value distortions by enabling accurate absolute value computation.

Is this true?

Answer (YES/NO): NO